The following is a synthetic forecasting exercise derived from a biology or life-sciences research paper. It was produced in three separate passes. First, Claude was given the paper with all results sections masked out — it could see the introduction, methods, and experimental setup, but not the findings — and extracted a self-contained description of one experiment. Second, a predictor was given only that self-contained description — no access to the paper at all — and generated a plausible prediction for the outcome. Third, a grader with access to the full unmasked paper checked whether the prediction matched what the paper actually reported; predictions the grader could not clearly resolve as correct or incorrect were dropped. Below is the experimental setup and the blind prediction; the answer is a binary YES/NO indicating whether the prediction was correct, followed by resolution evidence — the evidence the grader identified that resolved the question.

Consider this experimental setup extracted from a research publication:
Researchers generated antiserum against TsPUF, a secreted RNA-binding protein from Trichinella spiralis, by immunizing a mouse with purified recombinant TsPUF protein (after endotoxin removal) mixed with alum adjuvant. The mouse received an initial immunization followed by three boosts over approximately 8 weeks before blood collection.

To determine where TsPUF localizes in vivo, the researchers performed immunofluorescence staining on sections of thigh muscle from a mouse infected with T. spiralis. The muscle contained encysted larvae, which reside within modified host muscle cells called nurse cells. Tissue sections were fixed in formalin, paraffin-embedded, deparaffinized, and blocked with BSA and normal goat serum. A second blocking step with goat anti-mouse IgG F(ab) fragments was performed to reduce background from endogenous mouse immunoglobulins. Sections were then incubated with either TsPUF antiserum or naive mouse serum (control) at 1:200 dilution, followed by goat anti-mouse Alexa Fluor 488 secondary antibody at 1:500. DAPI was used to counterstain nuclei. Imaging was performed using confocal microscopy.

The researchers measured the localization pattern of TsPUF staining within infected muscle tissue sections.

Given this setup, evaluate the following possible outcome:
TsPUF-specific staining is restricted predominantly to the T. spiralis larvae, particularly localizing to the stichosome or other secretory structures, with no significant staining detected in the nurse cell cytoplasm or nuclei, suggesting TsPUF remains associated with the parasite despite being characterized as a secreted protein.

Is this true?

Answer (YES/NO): NO